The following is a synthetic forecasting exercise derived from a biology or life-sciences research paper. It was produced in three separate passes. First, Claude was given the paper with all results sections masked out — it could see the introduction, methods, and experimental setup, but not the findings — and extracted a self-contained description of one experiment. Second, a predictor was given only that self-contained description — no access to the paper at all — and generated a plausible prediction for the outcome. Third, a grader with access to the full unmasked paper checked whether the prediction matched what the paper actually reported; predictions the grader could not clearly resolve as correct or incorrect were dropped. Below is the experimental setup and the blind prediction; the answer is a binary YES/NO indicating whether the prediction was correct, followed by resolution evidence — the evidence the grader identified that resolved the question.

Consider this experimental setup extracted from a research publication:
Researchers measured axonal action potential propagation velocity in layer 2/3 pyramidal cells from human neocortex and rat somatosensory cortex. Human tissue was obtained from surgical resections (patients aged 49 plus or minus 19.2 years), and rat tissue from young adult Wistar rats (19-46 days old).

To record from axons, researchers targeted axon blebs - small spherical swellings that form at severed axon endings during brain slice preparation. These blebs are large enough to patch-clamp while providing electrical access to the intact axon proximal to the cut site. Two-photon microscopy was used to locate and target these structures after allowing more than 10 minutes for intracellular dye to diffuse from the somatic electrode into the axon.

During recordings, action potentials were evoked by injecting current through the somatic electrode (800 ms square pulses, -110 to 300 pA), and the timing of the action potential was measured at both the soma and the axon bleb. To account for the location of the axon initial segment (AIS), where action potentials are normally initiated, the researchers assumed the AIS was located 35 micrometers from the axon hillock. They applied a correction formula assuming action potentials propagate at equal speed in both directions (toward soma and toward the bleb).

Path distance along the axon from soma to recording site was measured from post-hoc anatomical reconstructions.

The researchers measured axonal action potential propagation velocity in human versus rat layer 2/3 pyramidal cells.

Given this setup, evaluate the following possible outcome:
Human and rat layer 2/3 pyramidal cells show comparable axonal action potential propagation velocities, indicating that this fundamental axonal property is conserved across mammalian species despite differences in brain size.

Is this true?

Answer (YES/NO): YES